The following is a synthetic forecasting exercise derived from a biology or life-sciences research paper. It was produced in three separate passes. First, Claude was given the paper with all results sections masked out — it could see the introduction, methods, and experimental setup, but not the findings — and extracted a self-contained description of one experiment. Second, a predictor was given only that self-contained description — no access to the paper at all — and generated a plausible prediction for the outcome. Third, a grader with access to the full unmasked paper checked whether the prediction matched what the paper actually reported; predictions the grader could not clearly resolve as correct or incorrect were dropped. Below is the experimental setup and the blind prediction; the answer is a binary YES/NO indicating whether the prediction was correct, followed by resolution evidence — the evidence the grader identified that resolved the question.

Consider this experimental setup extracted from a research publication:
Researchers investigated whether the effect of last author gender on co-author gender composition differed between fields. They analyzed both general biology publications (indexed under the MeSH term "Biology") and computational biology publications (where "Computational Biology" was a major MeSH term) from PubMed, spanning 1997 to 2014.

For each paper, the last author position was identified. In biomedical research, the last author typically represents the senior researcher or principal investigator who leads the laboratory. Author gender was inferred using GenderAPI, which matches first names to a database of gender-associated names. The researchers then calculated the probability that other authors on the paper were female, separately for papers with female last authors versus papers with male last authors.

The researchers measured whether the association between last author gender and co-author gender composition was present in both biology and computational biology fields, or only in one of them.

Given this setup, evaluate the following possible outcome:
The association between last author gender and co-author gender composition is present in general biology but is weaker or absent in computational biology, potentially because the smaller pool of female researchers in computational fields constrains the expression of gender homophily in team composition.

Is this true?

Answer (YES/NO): NO